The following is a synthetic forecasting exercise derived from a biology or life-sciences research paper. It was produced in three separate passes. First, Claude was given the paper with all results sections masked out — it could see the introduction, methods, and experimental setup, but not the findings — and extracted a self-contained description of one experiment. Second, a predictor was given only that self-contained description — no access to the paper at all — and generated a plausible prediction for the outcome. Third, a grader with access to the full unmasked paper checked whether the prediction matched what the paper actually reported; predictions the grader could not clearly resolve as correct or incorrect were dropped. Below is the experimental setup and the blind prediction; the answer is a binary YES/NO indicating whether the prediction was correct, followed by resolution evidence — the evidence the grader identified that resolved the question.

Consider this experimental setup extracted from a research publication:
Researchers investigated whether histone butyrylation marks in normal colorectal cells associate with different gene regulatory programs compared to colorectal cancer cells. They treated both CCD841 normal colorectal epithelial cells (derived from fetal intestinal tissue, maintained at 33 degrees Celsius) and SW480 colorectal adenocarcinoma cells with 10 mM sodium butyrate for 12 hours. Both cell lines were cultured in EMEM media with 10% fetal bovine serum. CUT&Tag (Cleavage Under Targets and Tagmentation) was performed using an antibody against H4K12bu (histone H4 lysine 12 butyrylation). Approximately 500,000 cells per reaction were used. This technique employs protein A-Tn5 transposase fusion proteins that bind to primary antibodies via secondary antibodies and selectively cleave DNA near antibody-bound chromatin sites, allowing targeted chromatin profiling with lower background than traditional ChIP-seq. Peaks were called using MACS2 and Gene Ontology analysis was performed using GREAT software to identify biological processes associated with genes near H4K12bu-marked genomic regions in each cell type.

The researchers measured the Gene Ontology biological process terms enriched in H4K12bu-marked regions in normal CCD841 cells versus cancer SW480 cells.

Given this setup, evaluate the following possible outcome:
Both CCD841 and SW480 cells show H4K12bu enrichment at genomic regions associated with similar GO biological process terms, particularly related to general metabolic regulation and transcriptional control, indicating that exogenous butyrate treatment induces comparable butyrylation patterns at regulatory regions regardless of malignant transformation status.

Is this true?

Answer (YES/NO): NO